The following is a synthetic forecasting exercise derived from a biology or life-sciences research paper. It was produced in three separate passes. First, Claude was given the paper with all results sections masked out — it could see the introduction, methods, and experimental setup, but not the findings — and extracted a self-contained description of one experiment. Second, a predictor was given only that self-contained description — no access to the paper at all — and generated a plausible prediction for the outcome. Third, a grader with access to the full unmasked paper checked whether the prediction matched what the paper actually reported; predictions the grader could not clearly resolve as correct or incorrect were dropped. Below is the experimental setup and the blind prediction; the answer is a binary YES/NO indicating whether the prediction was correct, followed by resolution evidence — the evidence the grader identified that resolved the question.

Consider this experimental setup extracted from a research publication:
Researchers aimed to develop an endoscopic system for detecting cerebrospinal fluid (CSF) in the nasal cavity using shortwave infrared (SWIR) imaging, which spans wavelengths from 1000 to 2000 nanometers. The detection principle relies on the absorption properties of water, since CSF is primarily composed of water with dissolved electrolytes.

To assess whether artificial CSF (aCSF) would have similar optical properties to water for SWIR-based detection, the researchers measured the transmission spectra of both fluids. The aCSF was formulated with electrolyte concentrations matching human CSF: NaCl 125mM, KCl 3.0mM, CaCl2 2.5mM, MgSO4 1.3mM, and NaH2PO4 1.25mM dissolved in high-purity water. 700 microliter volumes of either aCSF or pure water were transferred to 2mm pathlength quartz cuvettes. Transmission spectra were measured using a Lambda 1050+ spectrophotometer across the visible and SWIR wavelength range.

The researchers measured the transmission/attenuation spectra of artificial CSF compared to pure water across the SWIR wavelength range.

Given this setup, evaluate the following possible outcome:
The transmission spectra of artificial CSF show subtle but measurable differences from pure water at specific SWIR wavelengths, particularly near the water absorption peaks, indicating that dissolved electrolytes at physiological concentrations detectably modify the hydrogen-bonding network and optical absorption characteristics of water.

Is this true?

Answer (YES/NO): NO